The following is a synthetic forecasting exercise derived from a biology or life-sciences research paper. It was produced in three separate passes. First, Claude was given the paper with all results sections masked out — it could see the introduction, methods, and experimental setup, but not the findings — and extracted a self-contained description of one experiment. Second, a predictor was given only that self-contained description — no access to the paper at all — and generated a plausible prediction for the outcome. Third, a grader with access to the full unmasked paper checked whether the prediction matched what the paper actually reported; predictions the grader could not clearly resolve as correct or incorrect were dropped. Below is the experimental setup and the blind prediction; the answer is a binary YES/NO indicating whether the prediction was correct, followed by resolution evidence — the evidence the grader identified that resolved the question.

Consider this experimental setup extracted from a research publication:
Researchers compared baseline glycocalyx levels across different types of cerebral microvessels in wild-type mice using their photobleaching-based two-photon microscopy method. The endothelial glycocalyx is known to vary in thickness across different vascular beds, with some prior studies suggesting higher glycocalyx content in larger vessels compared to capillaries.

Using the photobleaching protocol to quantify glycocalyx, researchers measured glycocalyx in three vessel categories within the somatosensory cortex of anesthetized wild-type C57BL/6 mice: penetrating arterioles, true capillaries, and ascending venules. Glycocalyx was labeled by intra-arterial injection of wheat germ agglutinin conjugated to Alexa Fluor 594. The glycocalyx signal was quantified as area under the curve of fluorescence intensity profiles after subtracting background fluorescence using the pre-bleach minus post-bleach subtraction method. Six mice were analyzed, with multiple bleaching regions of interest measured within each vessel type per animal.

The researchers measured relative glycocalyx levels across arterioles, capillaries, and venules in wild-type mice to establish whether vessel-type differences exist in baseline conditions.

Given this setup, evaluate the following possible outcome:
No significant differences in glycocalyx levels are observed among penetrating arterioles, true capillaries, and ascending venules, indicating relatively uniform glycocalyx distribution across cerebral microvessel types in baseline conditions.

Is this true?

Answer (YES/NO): NO